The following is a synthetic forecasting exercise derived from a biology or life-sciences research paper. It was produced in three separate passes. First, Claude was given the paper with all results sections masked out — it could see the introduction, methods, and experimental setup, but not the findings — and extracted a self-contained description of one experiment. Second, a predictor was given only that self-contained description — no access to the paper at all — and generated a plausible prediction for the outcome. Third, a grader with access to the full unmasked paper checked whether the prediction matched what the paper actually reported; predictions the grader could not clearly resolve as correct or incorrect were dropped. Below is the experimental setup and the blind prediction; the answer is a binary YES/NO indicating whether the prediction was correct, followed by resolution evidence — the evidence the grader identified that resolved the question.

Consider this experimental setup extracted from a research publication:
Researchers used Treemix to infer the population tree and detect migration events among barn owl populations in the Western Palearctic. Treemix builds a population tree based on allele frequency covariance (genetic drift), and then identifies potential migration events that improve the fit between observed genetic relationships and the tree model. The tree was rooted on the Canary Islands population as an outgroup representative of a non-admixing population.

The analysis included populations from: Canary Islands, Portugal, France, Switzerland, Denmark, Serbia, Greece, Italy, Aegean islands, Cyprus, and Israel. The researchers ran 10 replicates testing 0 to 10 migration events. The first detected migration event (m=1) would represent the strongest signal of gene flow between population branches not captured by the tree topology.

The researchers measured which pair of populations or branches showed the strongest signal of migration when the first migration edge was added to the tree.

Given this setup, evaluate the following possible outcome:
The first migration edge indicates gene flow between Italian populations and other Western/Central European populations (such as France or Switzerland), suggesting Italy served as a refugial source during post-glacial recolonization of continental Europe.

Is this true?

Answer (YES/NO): NO